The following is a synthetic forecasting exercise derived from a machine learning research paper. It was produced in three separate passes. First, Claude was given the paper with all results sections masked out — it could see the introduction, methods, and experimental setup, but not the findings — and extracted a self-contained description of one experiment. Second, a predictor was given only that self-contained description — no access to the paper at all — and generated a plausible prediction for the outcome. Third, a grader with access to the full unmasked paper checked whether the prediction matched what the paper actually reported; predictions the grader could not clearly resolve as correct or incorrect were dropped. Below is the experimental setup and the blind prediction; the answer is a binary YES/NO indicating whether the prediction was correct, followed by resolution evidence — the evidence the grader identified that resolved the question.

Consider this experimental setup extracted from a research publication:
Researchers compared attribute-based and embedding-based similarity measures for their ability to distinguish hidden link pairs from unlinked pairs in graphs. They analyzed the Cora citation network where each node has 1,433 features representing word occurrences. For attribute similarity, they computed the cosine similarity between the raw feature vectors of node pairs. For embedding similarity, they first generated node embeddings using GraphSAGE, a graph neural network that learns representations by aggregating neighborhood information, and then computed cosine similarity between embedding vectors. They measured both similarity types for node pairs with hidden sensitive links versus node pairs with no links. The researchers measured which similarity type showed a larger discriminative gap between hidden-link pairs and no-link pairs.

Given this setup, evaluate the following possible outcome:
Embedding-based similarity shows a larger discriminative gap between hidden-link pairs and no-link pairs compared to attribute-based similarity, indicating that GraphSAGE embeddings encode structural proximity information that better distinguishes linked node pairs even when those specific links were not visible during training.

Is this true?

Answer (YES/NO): YES